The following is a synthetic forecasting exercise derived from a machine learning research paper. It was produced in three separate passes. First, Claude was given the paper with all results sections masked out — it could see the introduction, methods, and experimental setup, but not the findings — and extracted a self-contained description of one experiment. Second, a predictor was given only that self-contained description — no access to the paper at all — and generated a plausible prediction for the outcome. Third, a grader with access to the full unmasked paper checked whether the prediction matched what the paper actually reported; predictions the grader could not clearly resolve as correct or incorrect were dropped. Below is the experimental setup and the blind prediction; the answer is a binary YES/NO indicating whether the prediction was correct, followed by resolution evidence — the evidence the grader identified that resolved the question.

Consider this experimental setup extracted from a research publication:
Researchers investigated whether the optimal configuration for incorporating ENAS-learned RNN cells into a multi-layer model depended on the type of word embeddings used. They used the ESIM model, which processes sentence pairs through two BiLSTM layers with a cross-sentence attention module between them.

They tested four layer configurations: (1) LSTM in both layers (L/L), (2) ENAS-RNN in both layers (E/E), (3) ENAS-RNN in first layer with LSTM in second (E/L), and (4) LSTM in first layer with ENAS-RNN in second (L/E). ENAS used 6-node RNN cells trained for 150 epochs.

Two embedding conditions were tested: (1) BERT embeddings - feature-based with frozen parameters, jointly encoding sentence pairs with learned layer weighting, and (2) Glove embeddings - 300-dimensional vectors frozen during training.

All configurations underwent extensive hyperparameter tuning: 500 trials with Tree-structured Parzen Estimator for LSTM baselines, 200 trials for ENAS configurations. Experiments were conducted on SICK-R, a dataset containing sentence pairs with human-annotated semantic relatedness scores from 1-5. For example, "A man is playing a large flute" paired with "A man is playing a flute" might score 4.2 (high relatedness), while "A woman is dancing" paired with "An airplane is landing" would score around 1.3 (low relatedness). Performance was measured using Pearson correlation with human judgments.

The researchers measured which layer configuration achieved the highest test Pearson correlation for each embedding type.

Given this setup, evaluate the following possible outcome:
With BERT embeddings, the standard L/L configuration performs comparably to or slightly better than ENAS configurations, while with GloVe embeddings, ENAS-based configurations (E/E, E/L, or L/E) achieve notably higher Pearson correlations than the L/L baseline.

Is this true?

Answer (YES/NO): NO